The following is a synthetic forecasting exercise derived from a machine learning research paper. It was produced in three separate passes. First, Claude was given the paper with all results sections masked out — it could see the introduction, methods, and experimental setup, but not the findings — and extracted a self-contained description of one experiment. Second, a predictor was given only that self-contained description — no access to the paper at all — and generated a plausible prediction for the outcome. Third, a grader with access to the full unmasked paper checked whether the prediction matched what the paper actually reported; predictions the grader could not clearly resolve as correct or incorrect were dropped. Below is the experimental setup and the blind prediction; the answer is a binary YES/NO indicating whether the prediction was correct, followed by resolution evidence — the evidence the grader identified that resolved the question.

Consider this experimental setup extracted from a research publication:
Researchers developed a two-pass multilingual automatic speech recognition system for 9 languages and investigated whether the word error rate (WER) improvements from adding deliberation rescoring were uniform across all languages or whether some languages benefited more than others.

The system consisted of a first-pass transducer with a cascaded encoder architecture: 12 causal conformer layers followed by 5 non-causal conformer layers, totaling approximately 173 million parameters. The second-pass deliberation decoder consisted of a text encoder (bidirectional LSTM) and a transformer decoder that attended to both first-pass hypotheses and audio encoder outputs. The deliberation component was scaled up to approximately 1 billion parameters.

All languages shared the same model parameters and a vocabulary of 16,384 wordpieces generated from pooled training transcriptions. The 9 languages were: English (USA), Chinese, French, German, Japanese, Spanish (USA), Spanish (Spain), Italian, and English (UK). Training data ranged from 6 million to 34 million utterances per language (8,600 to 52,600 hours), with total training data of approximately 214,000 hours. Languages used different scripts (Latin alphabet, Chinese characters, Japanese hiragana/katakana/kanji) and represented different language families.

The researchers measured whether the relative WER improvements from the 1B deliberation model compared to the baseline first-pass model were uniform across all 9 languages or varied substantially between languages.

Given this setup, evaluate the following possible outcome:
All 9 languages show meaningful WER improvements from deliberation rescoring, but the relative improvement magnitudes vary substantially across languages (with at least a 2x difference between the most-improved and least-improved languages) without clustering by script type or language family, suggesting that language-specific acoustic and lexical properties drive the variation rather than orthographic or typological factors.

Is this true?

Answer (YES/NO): YES